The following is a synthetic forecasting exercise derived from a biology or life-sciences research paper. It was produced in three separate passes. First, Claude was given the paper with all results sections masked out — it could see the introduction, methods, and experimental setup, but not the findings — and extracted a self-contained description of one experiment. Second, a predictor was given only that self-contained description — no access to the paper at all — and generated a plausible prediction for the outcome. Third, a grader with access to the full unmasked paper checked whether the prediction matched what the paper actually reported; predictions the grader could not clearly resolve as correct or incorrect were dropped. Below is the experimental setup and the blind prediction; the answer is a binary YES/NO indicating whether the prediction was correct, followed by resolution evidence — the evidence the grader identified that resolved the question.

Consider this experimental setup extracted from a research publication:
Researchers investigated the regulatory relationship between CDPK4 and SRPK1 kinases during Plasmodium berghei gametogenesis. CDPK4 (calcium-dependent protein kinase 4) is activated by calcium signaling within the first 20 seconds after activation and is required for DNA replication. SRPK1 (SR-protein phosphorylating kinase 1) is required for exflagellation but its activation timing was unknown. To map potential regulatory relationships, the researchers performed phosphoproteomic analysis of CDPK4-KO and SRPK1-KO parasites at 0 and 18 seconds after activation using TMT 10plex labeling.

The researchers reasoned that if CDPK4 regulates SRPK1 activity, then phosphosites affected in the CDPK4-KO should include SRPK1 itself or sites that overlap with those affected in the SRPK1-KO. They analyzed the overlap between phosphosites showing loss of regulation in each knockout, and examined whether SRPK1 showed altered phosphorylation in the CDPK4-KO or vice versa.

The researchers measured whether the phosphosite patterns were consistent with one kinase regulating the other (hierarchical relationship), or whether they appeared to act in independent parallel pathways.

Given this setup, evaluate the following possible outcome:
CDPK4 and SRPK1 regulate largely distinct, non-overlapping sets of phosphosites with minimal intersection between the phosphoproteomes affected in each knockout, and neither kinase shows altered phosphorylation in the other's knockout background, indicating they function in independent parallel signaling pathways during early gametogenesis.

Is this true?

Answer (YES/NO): NO